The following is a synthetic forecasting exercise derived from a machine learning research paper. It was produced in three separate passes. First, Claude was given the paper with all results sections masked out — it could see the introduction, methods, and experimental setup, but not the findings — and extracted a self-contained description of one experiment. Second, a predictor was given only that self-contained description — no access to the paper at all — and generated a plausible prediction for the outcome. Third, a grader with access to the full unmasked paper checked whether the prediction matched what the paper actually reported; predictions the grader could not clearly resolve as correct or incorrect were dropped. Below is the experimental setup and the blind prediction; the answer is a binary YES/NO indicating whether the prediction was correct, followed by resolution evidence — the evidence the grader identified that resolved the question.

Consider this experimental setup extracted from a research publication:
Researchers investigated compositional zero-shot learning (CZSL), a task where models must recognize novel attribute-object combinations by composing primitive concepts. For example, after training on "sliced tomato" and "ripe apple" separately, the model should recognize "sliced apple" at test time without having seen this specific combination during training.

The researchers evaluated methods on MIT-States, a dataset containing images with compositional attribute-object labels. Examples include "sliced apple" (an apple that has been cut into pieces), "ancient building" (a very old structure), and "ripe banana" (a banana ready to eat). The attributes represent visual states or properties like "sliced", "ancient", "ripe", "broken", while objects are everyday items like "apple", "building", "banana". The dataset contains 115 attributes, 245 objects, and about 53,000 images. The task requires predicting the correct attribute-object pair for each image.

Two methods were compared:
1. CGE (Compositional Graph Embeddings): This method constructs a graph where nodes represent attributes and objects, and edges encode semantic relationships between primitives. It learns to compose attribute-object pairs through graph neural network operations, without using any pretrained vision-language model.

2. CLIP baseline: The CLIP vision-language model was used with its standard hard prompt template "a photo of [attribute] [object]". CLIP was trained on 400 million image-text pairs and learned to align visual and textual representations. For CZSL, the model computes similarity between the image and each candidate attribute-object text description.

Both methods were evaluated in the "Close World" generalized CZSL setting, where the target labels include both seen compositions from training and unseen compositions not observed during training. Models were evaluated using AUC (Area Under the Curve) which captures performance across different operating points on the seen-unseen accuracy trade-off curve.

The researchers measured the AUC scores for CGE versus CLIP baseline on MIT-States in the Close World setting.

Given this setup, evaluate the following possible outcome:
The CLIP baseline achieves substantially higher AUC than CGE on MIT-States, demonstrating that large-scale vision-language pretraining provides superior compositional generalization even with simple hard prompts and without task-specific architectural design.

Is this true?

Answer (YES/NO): YES